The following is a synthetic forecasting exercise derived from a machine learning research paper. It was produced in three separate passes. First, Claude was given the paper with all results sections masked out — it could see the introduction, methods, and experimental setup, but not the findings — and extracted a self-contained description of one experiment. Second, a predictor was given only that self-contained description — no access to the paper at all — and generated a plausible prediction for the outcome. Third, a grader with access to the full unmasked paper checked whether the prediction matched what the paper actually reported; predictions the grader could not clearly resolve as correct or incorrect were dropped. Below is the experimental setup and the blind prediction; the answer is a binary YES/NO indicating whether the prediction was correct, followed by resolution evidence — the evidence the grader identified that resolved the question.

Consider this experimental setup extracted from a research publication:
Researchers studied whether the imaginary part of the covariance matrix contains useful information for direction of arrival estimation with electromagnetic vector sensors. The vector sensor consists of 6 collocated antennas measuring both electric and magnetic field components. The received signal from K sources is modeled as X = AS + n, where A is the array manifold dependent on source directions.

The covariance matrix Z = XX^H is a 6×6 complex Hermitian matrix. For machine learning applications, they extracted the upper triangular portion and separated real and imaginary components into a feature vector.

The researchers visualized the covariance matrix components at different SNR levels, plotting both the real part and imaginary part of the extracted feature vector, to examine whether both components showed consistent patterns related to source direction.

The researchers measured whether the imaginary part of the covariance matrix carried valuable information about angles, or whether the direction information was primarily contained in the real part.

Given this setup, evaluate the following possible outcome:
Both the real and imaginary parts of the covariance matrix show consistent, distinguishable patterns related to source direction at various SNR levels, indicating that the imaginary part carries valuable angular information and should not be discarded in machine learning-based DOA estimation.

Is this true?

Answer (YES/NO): YES